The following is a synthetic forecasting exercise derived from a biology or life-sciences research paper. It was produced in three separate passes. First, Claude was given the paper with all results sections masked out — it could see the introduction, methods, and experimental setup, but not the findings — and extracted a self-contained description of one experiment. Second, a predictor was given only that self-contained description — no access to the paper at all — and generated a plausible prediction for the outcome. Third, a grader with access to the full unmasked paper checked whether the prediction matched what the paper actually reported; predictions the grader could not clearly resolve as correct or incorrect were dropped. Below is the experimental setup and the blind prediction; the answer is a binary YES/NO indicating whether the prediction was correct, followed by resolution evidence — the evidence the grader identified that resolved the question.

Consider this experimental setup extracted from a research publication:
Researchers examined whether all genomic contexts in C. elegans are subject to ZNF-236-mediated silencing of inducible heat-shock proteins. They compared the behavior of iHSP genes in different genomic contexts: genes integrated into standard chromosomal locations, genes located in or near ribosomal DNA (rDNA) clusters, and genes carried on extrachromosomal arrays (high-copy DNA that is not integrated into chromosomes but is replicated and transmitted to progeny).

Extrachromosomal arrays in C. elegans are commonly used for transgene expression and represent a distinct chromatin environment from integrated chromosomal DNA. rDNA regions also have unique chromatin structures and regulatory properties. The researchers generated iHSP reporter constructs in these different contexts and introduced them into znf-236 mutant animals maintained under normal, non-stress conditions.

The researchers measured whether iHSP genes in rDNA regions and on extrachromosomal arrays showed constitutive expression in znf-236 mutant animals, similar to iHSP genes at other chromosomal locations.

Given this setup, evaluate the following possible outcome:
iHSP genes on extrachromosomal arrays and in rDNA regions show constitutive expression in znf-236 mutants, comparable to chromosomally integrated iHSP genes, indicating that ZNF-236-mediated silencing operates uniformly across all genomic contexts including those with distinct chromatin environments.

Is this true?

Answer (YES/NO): NO